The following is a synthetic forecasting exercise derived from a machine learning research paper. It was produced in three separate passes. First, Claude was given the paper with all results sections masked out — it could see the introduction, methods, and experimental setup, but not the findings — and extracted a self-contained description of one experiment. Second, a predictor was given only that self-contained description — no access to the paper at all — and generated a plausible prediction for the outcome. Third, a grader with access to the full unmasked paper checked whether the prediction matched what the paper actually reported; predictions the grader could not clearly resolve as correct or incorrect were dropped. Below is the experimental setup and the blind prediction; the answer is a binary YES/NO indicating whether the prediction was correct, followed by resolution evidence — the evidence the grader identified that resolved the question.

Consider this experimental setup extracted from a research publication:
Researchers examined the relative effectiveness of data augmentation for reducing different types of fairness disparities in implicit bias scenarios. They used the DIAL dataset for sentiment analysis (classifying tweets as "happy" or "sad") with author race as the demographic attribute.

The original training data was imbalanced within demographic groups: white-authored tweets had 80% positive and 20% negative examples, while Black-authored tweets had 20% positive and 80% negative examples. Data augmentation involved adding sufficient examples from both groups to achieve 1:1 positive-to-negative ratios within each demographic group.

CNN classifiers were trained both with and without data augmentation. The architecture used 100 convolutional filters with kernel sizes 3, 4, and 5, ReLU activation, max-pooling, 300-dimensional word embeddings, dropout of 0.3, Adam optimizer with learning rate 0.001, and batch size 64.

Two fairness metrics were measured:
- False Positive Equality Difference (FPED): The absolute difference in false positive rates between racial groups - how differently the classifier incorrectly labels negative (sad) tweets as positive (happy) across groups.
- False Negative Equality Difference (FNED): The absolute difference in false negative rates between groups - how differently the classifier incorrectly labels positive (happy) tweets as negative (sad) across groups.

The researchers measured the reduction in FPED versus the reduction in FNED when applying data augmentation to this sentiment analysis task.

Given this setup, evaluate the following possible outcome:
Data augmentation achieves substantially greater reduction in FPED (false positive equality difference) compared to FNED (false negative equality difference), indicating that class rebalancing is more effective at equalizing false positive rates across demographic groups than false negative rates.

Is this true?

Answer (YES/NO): NO